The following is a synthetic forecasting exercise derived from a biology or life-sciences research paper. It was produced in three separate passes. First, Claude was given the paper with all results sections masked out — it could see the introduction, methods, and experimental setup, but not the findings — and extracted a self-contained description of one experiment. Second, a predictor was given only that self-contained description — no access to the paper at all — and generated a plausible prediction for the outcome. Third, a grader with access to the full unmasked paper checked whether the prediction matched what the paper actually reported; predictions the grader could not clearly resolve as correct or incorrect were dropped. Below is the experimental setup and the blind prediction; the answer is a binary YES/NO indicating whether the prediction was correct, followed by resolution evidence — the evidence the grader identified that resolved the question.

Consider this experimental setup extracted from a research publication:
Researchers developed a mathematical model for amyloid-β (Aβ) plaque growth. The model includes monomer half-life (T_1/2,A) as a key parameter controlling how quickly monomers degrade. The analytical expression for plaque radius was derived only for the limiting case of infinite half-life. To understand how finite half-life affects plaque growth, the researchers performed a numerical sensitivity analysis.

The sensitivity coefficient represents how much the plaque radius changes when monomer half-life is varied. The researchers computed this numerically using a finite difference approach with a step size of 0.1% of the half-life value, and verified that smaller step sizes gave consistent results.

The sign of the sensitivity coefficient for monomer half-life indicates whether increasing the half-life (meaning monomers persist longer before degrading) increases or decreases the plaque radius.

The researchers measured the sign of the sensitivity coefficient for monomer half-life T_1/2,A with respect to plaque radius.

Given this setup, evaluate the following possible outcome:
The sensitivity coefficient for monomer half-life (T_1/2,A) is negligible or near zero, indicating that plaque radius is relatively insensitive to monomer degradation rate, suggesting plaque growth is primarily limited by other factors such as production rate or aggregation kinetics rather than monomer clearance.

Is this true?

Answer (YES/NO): NO